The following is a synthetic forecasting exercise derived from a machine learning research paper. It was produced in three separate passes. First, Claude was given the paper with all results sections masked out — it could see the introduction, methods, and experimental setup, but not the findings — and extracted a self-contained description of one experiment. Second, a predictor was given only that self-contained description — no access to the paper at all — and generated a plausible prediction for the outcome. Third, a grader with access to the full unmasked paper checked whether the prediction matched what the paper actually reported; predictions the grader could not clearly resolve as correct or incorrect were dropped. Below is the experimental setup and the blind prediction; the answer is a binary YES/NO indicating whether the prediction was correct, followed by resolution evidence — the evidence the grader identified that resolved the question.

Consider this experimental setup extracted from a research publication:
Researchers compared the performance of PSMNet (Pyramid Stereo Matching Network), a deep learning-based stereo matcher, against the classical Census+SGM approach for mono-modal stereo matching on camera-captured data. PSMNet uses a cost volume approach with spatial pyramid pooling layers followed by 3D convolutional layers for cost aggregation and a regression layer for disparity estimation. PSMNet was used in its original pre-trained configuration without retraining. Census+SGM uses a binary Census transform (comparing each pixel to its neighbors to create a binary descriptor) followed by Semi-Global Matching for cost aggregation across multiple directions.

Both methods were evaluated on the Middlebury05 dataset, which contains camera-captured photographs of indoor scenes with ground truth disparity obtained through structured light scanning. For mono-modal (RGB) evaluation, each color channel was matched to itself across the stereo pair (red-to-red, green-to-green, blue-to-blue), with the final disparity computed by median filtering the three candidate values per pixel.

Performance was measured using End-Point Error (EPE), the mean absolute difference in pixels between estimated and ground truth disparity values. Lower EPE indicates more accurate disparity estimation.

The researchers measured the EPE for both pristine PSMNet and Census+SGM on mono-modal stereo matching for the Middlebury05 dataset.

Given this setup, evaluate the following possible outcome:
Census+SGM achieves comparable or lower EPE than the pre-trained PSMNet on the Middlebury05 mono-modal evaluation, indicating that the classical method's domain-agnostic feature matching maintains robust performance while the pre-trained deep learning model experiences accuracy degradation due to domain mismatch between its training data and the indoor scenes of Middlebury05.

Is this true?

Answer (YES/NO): YES